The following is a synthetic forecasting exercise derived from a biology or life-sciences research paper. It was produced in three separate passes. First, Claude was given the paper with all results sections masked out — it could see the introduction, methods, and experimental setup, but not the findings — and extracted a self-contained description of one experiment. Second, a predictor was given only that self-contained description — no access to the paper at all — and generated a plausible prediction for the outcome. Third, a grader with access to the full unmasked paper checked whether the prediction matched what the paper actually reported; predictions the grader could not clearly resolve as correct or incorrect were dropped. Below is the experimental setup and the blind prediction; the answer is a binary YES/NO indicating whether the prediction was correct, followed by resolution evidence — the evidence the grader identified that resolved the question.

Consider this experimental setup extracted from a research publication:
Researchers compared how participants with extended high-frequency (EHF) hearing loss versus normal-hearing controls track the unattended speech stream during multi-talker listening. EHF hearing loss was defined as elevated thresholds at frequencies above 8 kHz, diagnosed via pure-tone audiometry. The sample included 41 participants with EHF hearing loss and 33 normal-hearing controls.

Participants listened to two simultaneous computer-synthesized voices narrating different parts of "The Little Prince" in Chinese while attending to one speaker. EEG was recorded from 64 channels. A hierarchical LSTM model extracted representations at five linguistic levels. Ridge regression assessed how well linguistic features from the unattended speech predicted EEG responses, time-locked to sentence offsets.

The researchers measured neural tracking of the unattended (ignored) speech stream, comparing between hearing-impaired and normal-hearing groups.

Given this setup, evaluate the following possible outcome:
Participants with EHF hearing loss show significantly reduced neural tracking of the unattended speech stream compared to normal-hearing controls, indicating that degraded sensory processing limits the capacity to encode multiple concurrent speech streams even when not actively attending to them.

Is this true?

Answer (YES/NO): NO